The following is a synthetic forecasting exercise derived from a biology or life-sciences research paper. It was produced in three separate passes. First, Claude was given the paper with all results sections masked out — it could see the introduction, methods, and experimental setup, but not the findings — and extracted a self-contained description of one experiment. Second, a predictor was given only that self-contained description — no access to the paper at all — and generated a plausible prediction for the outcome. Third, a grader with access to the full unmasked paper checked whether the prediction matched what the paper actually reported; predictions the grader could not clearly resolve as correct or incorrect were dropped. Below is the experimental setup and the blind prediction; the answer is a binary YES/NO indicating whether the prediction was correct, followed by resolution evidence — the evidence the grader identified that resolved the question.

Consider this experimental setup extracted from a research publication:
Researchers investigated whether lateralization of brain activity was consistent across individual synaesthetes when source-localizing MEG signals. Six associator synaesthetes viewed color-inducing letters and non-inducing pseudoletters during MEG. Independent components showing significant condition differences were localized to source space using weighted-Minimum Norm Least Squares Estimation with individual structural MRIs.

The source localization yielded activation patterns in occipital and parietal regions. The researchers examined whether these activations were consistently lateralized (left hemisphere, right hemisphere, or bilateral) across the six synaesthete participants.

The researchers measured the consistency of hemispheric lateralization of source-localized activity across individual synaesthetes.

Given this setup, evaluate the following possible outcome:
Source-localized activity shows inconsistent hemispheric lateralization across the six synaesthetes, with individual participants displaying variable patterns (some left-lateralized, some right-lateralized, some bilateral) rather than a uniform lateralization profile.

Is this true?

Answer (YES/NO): YES